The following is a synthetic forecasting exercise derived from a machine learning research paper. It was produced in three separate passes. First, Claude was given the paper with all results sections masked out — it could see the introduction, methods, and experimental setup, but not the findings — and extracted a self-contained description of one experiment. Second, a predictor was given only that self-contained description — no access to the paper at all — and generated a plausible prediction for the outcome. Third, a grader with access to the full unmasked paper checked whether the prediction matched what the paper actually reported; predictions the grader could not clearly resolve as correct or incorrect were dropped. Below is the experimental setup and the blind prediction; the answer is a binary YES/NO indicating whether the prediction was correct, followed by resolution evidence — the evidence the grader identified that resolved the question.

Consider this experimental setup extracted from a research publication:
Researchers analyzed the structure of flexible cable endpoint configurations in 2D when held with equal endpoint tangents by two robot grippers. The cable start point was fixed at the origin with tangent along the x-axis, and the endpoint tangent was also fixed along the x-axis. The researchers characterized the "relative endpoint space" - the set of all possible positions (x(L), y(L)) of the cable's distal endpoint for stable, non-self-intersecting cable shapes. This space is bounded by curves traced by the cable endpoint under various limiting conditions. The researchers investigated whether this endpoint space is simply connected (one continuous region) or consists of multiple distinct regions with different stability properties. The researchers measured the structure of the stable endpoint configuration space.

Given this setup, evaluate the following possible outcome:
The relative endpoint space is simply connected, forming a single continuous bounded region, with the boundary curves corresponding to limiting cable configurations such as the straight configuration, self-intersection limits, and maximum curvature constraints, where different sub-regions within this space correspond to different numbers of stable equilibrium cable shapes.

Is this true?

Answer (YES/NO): YES